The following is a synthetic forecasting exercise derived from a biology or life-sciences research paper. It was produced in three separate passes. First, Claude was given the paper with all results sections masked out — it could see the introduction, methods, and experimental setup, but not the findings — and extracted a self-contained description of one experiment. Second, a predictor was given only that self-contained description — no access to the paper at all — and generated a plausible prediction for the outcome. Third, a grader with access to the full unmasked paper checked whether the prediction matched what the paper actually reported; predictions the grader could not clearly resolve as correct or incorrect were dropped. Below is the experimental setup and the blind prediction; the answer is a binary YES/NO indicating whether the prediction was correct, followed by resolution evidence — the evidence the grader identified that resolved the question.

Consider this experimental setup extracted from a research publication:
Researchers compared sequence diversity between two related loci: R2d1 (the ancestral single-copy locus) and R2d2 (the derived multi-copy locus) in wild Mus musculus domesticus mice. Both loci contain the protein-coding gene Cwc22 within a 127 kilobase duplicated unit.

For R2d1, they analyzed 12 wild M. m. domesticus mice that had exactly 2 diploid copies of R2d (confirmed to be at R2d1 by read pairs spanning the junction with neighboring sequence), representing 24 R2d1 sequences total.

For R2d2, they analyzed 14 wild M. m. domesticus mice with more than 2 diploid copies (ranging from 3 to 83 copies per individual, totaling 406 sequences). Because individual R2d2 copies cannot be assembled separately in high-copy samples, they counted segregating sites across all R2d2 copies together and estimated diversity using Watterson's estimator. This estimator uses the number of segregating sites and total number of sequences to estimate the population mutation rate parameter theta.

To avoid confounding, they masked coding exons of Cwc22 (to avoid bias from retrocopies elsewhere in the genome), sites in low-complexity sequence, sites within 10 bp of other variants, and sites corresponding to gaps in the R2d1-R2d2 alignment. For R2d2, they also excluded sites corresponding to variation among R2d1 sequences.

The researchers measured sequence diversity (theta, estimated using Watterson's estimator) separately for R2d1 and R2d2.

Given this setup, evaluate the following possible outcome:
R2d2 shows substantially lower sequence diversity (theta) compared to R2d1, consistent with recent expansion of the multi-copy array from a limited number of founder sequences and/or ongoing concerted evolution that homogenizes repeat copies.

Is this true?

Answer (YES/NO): YES